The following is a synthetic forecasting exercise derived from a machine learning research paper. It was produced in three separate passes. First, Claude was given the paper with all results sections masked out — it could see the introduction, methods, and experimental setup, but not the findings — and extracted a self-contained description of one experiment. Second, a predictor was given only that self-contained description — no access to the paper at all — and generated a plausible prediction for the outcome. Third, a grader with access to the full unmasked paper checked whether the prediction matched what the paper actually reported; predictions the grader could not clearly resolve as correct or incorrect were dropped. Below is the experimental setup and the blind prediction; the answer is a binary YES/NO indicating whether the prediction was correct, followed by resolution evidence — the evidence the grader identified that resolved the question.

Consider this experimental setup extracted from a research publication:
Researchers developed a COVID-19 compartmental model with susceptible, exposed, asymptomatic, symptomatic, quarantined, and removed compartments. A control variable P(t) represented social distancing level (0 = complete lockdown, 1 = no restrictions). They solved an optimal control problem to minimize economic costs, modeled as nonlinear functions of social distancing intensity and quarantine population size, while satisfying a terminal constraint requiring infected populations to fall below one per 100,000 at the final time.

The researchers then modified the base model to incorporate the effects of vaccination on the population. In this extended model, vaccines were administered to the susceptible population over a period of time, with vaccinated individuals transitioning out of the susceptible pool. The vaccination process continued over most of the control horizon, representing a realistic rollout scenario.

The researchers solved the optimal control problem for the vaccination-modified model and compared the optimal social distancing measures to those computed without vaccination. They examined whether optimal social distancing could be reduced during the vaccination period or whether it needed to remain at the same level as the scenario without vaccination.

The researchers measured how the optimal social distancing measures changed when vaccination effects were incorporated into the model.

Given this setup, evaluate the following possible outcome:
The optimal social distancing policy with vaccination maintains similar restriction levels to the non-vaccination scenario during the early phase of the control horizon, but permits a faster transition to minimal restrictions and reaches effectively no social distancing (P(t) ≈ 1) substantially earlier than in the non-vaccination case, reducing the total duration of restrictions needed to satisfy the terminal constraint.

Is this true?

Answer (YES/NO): NO